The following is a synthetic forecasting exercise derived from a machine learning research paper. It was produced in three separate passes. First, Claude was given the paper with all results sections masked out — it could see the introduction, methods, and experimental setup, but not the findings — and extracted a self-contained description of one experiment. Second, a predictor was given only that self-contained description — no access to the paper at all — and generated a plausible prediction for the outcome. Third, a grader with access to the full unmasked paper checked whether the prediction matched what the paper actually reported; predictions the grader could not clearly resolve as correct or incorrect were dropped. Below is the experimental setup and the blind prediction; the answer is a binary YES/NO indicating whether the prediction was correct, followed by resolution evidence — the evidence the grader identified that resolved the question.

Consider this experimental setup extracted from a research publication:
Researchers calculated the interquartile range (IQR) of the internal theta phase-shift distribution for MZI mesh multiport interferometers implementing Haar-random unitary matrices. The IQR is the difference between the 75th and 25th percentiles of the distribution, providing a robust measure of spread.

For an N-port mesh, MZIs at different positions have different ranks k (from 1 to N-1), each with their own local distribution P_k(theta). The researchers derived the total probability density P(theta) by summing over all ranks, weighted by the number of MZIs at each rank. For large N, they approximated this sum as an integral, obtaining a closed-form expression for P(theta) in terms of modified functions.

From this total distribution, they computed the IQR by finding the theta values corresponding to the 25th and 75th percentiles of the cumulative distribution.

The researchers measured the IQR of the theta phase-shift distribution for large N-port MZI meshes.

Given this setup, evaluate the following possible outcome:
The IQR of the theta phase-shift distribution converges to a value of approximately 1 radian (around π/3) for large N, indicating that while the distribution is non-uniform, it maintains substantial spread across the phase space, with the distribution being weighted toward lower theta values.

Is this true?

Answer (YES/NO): NO